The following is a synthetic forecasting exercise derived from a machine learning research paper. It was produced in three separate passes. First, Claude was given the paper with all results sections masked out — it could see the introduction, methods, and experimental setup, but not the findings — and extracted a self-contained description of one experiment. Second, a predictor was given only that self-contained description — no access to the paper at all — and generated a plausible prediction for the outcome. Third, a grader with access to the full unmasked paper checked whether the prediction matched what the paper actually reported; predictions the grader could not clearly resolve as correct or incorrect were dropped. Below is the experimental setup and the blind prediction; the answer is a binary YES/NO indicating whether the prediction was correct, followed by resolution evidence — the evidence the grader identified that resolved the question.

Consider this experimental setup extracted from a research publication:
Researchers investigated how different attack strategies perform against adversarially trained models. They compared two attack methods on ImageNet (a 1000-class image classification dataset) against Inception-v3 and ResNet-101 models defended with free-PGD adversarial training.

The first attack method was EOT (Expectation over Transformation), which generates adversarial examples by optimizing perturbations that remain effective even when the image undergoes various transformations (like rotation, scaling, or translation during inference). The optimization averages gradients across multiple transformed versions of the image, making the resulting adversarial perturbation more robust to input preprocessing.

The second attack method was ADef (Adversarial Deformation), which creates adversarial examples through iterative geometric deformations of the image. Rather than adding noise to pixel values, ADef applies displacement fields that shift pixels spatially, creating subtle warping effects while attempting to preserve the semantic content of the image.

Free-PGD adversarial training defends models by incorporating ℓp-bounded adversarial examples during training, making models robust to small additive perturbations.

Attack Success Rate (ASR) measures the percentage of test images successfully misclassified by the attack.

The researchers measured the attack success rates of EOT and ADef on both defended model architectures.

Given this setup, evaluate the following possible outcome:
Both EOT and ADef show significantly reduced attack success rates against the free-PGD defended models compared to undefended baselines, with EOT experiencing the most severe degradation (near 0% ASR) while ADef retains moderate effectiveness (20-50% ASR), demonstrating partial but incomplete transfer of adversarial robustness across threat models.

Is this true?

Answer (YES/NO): NO